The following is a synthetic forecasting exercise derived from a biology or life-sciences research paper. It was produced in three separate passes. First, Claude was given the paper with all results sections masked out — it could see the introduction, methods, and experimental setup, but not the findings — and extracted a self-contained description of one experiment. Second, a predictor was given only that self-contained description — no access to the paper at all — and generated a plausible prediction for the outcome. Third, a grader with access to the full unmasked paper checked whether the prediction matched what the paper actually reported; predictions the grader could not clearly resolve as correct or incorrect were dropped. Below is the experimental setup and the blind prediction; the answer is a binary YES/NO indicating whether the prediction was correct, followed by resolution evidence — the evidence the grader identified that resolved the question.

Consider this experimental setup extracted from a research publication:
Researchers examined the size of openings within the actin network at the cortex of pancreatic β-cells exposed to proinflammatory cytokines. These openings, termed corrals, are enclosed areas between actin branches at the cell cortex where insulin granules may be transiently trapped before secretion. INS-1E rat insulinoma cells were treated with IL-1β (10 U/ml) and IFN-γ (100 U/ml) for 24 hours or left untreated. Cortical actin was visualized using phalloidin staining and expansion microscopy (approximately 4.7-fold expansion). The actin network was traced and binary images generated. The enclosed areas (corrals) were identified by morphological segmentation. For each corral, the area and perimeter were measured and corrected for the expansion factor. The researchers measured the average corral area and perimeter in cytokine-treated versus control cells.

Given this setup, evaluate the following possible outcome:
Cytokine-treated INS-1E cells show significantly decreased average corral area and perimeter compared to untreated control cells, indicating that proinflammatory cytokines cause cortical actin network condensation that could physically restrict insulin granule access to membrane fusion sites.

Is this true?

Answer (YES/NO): NO